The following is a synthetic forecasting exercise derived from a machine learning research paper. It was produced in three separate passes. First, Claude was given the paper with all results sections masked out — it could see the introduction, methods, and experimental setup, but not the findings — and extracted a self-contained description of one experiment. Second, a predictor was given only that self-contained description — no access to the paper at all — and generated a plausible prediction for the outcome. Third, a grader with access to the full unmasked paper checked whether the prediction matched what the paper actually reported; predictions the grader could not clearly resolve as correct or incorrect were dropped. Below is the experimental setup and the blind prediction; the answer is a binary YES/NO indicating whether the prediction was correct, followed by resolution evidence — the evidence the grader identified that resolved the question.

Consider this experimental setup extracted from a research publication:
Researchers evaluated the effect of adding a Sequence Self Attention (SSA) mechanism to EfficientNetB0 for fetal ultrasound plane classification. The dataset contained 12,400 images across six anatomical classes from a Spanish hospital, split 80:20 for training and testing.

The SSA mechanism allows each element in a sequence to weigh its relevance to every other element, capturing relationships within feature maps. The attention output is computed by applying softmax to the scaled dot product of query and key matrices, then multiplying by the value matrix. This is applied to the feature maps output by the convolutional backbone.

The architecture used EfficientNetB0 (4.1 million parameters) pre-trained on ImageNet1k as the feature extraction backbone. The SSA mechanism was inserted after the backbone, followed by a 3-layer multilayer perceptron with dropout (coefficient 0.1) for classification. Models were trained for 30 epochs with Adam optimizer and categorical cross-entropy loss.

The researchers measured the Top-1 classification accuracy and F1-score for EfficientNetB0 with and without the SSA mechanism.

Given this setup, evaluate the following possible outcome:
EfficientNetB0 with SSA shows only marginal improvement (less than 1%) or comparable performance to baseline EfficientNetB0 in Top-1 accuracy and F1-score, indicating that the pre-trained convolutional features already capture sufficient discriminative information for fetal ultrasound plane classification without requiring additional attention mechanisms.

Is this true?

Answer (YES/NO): YES